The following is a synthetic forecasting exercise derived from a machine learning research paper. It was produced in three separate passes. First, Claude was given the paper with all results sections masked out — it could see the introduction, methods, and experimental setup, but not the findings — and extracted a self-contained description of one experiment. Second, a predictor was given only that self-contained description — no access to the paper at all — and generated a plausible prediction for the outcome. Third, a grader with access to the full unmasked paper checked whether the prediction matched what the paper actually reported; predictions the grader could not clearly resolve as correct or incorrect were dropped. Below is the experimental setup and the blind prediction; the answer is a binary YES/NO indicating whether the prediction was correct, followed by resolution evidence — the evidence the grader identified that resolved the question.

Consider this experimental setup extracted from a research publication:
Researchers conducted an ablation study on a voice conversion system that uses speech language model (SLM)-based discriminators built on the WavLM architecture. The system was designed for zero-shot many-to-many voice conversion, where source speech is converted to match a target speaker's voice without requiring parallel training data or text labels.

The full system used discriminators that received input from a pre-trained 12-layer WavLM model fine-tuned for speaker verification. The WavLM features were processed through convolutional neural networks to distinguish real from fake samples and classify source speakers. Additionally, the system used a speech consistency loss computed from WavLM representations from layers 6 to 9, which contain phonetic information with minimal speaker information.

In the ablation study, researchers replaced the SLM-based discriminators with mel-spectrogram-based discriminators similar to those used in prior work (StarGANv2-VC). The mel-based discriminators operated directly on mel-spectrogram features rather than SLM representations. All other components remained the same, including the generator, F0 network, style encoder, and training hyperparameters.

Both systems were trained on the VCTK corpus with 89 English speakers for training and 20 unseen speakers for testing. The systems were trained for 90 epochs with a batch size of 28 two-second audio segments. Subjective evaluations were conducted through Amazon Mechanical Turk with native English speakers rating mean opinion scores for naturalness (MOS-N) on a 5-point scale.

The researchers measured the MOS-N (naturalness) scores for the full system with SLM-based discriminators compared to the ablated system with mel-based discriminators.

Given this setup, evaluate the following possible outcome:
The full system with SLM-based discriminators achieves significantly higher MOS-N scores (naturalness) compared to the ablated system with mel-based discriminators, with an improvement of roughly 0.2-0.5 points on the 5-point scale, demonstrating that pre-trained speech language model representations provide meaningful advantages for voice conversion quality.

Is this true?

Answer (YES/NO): NO